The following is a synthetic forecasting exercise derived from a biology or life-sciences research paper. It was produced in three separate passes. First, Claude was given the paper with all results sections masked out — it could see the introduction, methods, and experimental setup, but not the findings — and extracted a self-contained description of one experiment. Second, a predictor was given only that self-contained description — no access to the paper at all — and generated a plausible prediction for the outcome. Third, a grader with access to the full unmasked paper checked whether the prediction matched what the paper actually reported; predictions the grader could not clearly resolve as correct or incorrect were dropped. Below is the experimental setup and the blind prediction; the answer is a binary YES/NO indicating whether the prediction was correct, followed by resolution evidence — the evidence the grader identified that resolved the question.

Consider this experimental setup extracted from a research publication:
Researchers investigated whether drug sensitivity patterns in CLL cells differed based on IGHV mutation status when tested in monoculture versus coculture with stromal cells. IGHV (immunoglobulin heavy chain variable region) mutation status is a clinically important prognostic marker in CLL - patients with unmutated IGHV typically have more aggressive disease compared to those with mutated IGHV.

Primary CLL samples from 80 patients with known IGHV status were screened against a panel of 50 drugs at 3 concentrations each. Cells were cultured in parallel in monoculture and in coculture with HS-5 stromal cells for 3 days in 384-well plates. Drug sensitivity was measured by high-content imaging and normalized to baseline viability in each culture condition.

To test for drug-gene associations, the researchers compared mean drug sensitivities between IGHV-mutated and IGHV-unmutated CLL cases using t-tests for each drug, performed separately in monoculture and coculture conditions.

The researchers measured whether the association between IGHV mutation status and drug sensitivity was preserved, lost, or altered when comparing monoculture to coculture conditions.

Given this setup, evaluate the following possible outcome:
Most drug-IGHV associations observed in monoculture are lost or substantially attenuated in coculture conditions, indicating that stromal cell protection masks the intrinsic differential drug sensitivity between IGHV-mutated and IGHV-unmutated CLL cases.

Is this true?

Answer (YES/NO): NO